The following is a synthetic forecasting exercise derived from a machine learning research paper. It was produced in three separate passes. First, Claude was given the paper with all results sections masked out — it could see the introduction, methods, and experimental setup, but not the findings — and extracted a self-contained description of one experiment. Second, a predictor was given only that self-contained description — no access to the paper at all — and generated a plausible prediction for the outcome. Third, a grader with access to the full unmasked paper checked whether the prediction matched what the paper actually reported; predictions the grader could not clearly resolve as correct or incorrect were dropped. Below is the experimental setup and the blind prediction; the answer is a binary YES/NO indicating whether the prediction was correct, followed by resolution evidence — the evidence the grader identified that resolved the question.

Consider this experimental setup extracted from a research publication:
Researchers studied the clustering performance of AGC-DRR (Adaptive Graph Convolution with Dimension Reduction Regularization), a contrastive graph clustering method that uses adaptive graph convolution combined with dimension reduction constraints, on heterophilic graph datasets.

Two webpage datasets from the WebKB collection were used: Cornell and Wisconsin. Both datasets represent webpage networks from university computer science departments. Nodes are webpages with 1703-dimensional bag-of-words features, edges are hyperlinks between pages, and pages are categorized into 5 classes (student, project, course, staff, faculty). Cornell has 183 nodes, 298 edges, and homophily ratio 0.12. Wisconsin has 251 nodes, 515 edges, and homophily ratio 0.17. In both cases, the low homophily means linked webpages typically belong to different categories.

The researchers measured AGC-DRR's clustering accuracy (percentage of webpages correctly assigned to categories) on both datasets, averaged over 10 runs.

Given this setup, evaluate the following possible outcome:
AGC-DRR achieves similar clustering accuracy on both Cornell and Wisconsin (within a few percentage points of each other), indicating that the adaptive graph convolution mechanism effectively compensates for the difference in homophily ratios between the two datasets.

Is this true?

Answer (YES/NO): NO